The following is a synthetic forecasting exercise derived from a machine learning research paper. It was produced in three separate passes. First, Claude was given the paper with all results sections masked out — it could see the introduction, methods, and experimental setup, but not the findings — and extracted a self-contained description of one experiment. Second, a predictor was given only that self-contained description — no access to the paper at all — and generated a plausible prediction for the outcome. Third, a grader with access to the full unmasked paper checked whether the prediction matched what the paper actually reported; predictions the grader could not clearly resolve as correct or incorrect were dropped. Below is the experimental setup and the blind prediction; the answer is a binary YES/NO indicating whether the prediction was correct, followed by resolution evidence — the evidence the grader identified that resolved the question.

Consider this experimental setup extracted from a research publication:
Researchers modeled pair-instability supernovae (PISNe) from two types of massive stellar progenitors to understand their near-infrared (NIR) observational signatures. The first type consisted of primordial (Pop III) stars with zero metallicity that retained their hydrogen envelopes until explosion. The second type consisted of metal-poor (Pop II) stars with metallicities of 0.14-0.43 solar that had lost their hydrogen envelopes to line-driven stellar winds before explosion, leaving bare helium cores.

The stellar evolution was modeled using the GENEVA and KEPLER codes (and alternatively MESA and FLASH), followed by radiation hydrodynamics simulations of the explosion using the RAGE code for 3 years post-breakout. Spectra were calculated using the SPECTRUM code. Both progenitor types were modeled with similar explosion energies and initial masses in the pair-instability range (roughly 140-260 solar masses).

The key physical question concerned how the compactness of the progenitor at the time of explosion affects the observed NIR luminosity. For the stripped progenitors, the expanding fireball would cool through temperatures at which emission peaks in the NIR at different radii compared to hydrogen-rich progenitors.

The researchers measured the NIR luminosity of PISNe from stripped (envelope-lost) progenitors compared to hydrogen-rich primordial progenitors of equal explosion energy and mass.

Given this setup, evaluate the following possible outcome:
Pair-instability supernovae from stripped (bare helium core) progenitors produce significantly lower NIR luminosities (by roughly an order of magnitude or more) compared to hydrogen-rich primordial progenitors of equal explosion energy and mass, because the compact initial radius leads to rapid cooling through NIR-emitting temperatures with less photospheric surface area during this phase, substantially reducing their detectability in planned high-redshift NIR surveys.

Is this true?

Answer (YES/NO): YES